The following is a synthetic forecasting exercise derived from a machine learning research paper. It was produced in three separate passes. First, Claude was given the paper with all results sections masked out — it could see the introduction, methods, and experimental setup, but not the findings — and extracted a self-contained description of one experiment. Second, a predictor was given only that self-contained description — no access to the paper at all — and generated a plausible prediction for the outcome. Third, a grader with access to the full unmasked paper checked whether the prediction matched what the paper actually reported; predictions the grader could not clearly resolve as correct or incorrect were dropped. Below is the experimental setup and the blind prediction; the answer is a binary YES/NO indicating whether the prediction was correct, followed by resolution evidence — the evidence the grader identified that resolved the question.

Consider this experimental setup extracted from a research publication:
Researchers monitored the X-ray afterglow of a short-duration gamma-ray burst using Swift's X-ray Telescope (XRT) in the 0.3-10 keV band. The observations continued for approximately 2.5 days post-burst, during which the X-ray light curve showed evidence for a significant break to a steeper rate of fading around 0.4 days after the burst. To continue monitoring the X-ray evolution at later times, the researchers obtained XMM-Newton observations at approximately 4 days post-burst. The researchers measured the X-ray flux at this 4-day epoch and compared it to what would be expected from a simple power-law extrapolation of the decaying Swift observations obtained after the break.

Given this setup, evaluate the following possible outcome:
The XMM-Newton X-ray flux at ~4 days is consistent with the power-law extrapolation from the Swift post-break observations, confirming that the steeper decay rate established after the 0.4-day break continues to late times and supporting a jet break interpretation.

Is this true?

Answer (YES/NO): NO